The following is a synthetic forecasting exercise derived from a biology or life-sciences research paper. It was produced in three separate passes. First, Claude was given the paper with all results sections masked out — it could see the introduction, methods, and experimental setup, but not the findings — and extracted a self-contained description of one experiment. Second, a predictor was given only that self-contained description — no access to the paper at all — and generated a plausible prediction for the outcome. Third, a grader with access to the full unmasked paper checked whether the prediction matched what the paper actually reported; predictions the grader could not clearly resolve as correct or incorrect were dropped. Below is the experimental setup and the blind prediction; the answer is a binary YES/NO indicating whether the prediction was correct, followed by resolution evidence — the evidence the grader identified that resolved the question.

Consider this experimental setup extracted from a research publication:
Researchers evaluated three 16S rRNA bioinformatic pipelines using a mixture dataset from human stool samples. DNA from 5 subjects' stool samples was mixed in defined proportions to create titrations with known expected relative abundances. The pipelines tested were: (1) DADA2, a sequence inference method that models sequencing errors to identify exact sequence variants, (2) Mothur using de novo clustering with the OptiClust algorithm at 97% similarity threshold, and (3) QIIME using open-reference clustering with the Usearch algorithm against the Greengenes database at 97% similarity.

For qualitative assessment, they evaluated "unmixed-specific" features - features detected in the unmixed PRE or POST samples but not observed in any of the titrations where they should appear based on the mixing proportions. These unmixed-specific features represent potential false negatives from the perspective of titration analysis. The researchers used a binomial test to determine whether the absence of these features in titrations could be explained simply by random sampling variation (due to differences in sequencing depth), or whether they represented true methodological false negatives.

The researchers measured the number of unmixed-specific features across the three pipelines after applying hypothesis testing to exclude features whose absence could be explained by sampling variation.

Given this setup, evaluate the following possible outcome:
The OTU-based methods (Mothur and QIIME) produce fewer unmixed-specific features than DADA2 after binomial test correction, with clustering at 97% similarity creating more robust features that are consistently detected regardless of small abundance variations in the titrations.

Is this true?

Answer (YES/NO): YES